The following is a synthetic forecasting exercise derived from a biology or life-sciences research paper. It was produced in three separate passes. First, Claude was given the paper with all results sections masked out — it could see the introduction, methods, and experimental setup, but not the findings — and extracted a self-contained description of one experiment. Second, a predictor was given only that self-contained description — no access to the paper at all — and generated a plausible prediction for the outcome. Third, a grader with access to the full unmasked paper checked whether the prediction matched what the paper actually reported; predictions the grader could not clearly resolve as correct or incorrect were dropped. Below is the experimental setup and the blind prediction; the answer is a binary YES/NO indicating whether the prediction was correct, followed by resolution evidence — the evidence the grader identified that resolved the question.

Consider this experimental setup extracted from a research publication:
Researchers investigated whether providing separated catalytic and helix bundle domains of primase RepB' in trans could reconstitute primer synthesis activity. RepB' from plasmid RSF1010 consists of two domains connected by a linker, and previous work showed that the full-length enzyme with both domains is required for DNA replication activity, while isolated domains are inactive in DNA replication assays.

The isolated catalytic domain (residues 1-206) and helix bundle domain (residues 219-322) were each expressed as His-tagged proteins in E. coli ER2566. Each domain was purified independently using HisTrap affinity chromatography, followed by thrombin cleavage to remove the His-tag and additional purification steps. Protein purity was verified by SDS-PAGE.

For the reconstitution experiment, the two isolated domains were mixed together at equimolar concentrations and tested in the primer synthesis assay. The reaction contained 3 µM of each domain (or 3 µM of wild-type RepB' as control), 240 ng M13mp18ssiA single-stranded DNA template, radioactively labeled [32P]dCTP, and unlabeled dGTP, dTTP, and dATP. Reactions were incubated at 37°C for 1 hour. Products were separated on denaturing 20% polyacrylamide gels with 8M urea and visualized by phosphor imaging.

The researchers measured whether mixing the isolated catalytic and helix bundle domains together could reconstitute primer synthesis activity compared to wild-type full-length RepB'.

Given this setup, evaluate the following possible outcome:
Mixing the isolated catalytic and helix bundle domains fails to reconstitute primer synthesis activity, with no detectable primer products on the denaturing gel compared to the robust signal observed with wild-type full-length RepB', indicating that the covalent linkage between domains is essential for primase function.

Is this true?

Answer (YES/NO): NO